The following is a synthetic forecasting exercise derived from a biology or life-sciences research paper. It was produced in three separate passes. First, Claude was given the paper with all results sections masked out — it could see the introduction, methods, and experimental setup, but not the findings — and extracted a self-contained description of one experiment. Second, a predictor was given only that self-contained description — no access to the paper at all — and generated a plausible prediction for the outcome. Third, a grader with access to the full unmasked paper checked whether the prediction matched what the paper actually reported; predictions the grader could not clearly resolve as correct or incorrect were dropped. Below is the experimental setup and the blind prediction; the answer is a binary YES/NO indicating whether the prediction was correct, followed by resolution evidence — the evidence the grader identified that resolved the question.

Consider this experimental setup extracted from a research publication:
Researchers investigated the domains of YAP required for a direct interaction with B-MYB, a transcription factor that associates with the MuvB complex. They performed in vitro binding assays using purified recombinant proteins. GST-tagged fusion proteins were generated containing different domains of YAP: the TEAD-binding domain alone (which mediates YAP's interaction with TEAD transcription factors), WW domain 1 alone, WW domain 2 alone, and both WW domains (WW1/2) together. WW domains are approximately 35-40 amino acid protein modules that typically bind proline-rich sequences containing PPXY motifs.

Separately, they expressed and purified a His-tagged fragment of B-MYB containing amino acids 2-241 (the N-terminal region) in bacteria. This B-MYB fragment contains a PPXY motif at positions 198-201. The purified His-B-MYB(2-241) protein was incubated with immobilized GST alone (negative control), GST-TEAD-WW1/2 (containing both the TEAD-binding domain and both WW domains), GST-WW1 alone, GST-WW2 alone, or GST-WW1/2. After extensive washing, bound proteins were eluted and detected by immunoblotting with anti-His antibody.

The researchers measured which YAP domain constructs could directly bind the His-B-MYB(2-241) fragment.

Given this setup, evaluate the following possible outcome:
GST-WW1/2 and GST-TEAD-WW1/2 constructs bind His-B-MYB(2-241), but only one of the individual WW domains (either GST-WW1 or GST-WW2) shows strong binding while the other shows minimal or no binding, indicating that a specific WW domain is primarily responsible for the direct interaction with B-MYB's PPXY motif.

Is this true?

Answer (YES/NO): NO